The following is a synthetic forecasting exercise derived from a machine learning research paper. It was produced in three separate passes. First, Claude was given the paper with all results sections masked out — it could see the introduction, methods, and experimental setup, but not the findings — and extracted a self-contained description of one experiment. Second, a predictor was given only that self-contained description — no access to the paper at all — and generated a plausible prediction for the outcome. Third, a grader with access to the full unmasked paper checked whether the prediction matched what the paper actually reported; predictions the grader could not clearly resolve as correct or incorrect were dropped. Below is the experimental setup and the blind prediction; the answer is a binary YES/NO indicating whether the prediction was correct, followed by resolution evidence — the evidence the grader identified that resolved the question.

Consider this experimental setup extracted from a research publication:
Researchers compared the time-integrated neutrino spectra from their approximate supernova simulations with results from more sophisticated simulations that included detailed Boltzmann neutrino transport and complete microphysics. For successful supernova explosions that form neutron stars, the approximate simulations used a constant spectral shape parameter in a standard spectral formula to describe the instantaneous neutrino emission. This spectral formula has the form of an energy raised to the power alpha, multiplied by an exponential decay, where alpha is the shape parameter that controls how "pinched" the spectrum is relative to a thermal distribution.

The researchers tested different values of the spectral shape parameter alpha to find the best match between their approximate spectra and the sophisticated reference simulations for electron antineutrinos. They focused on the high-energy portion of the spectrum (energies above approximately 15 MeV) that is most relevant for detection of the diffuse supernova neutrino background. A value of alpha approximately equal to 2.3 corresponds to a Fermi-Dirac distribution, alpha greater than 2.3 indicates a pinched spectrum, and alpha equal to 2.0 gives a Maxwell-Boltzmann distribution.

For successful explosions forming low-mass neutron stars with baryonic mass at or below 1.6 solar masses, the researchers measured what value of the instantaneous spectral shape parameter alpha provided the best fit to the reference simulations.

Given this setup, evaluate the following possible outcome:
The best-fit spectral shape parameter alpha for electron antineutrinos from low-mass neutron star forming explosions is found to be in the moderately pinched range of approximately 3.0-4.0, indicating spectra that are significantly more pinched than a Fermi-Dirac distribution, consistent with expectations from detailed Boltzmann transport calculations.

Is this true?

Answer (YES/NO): YES